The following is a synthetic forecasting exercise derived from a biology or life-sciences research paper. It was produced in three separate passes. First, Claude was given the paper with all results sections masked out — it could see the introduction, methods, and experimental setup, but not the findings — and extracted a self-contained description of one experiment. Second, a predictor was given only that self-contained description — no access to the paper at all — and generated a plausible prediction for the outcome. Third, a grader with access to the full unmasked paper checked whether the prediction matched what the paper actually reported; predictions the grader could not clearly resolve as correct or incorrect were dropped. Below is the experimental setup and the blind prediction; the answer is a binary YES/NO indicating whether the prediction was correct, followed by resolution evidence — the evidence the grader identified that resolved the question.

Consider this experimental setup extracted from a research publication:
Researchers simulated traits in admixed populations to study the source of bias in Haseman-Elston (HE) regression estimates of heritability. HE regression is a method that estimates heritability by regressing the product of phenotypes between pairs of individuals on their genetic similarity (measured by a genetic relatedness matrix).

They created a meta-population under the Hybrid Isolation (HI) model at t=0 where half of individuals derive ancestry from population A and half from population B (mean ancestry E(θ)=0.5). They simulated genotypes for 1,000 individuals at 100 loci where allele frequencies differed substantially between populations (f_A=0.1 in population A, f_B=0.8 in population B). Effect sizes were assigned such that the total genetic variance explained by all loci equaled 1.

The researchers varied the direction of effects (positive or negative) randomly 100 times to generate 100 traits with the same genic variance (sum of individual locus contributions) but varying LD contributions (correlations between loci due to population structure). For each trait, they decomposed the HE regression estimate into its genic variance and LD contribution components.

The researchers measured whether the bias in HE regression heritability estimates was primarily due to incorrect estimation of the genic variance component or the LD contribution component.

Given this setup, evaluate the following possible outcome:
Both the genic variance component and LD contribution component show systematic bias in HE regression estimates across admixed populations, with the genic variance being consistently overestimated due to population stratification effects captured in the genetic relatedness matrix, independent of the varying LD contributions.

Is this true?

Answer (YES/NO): NO